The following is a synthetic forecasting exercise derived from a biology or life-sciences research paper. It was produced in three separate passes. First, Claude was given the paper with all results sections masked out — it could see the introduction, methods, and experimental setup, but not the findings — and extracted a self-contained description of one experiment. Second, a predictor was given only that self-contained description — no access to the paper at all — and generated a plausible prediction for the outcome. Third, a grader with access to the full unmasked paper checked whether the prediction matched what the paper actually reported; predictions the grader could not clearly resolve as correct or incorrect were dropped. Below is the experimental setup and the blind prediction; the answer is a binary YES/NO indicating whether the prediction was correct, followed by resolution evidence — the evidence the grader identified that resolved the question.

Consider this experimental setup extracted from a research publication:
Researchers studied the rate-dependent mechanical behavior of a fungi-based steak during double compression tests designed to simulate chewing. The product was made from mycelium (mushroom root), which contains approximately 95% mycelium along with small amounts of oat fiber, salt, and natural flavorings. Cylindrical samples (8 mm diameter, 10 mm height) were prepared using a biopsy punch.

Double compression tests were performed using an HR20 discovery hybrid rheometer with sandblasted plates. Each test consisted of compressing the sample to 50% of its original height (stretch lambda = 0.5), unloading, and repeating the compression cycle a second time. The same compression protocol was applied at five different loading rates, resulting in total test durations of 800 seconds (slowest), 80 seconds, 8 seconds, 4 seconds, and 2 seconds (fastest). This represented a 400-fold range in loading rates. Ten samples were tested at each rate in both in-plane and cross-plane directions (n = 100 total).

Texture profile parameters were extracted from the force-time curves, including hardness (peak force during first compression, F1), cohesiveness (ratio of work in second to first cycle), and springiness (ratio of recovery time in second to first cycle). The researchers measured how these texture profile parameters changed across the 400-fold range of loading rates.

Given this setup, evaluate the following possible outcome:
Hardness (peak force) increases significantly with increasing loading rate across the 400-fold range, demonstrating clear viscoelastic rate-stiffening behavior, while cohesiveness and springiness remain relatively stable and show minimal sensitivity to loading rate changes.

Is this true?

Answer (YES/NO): NO